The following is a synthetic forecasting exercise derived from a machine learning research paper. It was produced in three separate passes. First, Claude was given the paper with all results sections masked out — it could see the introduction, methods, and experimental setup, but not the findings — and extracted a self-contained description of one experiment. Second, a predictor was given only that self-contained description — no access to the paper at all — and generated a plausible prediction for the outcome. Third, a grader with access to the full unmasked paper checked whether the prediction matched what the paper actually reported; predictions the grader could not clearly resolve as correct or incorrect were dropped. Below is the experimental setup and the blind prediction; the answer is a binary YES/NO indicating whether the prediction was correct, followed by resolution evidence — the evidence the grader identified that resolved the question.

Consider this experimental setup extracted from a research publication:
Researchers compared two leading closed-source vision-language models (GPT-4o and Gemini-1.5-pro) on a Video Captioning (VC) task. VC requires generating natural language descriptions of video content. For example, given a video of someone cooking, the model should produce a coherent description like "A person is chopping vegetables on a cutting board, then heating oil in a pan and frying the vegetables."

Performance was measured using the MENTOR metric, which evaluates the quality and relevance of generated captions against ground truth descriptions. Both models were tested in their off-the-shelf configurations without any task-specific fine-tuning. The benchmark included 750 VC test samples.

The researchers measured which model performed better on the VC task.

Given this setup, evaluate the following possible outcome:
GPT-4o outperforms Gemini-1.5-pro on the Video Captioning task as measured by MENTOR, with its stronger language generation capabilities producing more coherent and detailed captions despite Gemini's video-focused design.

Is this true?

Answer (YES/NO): NO